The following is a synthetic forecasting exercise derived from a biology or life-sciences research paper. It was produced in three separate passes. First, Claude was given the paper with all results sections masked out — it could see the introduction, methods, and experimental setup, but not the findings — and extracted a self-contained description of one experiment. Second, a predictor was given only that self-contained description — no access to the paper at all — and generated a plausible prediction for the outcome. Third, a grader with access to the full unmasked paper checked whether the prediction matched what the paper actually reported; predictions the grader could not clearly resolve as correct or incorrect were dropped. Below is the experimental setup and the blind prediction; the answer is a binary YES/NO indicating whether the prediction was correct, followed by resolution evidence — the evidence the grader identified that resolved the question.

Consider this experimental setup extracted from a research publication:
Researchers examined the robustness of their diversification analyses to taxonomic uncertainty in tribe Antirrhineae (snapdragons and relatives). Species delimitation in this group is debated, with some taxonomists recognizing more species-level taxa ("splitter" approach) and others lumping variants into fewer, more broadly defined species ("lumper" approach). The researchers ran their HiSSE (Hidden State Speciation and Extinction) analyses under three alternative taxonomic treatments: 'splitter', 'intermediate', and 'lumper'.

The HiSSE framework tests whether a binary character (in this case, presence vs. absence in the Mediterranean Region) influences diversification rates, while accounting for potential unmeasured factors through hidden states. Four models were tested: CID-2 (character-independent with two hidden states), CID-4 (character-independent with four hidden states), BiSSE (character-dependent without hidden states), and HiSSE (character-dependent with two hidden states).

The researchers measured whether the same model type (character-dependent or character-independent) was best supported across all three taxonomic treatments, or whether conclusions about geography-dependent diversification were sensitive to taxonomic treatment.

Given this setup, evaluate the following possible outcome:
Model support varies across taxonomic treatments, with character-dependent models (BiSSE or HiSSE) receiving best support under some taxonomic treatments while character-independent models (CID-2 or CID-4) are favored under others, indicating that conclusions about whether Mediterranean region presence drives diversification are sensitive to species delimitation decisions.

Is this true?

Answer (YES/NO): NO